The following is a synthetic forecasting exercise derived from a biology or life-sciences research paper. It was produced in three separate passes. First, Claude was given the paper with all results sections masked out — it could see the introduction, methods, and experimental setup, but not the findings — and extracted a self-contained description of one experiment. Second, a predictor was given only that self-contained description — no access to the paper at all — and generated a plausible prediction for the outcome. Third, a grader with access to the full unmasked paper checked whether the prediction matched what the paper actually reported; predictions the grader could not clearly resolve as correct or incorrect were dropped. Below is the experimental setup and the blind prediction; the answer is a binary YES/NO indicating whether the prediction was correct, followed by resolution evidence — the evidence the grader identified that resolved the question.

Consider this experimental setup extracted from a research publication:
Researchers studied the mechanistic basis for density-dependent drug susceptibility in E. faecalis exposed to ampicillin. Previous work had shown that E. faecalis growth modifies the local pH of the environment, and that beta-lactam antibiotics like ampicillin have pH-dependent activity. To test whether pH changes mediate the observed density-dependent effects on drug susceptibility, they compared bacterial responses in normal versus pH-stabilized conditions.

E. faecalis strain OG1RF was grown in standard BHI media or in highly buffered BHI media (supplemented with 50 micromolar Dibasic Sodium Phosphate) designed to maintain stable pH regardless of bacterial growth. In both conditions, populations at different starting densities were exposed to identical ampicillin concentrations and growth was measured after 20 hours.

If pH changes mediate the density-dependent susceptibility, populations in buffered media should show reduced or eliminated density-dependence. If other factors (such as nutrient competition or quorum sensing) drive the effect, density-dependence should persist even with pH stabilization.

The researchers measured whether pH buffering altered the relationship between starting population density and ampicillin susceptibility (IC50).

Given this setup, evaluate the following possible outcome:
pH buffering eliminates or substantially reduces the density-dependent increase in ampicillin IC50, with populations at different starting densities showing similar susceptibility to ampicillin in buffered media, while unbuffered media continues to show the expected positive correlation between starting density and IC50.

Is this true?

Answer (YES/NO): NO